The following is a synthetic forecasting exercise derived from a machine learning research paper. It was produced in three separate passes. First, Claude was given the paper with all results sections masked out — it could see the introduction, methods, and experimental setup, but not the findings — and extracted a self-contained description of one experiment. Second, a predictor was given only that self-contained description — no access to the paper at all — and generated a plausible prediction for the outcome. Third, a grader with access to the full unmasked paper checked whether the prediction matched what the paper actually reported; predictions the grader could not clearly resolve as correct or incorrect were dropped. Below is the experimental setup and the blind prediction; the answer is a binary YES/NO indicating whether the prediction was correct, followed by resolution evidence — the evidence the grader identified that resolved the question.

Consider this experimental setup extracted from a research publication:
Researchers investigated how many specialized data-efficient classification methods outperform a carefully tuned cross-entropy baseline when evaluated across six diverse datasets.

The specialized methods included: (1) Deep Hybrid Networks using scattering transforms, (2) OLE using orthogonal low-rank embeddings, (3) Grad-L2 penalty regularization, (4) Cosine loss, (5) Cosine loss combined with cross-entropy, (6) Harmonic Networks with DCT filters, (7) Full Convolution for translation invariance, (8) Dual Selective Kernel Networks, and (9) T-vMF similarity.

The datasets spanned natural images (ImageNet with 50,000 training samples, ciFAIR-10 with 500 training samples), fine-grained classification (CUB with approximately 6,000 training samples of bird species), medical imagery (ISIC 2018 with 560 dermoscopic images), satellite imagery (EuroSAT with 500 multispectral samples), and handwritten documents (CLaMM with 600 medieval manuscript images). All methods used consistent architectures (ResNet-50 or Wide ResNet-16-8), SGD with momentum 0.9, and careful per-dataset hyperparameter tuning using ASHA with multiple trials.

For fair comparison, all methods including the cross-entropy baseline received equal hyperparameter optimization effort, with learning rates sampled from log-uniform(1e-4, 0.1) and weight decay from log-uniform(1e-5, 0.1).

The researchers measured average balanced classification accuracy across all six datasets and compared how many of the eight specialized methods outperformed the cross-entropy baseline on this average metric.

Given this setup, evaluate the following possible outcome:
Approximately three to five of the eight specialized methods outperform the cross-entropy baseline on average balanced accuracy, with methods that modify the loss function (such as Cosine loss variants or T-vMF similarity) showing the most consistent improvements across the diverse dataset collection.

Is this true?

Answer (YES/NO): NO